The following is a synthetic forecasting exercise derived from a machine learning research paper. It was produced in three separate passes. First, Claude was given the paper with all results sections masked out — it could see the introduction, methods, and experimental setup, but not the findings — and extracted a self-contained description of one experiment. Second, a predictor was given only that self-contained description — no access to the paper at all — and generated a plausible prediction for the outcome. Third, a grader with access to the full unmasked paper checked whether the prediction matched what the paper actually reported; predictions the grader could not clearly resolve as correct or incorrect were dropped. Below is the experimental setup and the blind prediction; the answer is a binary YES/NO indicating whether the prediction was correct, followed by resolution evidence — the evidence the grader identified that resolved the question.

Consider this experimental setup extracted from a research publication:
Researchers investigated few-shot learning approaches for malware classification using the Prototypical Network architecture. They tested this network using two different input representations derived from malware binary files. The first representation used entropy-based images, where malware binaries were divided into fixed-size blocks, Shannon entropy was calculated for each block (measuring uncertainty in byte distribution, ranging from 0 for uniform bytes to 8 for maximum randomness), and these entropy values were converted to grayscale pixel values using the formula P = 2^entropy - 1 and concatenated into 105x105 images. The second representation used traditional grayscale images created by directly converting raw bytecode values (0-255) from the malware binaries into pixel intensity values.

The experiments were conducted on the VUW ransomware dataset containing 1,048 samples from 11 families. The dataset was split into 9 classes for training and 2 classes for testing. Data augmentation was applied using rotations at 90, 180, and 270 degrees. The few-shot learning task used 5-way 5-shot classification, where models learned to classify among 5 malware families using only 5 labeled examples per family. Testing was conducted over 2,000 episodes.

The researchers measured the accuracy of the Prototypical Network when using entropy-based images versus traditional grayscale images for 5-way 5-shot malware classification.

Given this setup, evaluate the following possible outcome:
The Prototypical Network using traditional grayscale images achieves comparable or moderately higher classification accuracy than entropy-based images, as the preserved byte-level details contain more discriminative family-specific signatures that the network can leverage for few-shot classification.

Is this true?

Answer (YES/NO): NO